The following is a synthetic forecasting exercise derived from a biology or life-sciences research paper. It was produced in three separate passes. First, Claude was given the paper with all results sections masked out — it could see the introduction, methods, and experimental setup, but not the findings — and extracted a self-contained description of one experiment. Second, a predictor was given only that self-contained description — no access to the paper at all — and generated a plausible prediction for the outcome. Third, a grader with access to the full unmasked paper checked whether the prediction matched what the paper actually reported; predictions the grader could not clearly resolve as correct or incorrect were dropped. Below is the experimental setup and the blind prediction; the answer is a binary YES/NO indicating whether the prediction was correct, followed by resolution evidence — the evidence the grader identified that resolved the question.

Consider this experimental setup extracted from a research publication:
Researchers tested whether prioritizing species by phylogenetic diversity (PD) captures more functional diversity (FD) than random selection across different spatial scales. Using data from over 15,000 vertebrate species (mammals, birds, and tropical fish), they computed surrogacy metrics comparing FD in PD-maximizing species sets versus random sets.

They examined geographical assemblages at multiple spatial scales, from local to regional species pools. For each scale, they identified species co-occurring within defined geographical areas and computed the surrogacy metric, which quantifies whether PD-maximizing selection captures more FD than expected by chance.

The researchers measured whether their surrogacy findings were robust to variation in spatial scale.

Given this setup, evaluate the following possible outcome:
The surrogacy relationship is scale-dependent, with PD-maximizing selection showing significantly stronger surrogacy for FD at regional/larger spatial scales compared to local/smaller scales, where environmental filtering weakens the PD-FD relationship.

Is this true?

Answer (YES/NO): NO